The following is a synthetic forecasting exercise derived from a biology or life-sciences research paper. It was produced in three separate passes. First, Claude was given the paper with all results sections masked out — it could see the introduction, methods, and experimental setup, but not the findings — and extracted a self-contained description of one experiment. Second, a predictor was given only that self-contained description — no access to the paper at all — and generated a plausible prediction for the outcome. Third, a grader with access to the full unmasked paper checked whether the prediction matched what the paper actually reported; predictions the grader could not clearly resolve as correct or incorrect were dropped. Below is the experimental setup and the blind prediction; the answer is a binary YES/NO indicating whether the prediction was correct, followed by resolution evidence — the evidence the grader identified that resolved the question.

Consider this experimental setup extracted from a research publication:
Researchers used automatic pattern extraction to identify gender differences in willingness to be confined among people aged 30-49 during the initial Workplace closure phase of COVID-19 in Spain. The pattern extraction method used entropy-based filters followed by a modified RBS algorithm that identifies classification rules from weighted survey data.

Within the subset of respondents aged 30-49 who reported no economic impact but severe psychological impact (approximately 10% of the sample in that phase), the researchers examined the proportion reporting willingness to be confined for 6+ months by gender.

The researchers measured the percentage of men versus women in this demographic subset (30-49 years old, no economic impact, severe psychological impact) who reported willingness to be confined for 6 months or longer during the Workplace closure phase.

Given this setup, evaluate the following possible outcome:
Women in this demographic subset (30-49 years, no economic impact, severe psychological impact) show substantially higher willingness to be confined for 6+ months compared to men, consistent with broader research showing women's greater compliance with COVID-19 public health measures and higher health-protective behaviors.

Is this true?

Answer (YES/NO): NO